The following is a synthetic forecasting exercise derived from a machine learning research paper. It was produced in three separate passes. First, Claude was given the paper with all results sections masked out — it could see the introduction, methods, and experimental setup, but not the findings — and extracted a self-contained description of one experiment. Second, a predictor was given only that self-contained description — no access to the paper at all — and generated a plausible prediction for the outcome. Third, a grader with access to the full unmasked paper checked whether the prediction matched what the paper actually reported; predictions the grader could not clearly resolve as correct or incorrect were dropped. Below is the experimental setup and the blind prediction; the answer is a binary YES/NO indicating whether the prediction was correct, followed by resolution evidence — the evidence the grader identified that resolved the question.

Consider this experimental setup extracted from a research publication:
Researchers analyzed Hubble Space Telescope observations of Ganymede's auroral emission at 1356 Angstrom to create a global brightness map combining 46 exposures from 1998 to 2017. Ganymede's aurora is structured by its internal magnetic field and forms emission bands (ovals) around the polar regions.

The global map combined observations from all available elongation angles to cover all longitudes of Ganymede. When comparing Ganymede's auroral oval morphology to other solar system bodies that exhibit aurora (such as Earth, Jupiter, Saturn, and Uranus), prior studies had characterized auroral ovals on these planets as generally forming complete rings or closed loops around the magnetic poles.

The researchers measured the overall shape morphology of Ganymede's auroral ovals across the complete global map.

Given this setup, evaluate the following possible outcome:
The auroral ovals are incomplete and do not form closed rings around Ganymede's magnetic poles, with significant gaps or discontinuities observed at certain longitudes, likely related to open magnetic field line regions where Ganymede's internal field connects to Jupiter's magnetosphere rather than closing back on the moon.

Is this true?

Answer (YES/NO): NO